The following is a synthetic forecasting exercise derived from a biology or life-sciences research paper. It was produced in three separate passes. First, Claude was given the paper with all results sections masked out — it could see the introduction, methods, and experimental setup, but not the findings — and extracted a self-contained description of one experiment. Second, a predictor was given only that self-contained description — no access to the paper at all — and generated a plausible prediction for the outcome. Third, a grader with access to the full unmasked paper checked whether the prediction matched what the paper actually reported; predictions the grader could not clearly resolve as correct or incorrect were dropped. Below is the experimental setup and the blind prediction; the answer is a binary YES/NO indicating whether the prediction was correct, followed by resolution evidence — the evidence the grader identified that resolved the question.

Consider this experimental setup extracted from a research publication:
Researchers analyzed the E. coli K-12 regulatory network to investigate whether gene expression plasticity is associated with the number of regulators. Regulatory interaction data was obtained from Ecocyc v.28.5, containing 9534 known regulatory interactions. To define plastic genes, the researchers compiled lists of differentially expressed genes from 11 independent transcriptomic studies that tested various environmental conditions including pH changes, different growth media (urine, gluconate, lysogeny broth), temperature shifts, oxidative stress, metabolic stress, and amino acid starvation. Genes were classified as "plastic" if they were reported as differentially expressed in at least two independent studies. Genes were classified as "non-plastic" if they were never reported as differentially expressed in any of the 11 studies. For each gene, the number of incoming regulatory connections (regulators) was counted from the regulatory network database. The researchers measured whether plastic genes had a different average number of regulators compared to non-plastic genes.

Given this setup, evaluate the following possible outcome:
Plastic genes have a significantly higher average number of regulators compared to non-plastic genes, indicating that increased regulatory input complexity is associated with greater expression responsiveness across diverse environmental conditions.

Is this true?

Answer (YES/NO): YES